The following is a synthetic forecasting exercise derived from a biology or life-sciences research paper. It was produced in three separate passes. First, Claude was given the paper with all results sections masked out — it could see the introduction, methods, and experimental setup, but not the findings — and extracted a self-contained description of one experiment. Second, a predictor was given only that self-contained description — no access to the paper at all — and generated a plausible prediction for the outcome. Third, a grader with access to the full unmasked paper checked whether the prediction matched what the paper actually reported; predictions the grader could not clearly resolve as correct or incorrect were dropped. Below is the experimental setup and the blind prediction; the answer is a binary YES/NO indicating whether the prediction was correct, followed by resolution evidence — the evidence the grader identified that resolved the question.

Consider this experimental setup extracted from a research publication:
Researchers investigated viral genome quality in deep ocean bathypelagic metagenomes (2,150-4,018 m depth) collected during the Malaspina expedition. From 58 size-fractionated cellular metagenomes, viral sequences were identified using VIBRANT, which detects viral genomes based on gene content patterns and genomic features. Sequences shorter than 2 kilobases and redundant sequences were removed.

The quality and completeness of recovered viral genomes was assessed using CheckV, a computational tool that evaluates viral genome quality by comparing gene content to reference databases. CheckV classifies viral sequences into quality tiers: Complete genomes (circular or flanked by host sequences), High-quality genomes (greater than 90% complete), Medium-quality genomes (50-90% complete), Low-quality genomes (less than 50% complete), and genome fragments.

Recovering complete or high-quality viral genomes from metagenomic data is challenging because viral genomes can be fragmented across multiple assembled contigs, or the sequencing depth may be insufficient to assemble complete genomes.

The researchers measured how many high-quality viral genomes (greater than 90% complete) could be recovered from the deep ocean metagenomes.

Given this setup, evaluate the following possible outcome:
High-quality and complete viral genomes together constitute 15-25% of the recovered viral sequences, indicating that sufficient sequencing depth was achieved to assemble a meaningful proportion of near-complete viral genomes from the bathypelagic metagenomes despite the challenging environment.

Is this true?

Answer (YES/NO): NO